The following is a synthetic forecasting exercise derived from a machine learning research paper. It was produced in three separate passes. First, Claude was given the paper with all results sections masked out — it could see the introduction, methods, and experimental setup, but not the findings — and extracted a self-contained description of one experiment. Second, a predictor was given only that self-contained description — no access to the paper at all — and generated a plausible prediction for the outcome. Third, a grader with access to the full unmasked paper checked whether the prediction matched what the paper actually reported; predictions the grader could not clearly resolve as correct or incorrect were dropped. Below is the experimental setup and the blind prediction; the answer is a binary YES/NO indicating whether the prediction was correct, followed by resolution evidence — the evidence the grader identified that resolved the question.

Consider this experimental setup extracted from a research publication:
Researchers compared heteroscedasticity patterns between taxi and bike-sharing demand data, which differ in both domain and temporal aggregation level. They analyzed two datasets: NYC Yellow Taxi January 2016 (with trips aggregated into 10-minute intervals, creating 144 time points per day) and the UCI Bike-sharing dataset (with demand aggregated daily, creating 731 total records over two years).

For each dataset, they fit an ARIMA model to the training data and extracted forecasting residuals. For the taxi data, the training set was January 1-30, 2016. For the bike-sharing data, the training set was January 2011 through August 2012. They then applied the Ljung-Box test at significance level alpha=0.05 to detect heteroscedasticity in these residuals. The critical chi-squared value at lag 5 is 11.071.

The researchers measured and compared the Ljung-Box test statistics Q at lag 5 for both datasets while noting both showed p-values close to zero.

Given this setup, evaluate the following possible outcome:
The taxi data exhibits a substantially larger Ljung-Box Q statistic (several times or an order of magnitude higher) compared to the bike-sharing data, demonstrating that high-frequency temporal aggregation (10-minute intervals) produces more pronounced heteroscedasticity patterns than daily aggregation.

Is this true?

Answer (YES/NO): YES